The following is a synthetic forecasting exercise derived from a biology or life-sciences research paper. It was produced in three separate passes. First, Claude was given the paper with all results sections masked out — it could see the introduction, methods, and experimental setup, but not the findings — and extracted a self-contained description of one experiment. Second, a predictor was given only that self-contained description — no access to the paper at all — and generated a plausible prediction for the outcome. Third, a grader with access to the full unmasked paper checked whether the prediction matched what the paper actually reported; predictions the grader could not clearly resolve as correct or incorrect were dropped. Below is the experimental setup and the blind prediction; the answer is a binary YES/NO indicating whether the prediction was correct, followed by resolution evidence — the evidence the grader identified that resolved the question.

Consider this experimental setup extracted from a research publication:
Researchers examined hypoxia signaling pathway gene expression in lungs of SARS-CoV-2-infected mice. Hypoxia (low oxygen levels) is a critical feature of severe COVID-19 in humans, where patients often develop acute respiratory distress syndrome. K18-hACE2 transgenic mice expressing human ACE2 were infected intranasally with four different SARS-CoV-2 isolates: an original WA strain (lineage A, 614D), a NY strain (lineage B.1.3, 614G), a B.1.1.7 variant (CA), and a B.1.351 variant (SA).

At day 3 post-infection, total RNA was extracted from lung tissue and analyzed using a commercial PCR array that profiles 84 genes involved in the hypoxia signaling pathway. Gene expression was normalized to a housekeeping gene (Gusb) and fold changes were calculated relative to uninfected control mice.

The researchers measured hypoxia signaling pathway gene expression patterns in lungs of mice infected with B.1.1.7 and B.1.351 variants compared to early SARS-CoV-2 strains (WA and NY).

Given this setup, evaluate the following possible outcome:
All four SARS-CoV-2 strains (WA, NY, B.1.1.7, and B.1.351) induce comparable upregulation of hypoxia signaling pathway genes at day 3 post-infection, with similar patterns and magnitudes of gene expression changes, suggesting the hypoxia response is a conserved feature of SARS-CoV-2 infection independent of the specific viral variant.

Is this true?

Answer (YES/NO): NO